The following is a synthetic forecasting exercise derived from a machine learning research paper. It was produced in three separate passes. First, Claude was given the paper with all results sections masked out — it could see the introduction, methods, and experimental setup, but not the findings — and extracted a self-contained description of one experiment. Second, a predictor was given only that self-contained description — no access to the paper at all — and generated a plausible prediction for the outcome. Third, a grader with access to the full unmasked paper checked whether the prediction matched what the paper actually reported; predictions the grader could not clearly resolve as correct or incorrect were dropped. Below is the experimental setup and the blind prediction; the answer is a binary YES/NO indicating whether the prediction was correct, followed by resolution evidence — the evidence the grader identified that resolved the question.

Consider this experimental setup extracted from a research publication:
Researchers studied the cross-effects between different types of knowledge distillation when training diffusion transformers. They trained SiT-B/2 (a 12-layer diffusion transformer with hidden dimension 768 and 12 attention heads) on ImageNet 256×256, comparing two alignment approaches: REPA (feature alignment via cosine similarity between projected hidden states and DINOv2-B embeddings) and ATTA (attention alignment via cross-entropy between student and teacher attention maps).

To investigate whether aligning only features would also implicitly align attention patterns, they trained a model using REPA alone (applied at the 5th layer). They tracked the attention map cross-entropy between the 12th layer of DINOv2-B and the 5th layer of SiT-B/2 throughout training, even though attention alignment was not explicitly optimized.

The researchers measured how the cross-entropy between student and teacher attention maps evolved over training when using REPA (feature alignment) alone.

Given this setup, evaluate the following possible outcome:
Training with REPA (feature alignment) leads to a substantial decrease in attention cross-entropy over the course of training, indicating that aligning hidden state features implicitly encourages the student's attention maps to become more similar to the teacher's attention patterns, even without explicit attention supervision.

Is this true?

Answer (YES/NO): NO